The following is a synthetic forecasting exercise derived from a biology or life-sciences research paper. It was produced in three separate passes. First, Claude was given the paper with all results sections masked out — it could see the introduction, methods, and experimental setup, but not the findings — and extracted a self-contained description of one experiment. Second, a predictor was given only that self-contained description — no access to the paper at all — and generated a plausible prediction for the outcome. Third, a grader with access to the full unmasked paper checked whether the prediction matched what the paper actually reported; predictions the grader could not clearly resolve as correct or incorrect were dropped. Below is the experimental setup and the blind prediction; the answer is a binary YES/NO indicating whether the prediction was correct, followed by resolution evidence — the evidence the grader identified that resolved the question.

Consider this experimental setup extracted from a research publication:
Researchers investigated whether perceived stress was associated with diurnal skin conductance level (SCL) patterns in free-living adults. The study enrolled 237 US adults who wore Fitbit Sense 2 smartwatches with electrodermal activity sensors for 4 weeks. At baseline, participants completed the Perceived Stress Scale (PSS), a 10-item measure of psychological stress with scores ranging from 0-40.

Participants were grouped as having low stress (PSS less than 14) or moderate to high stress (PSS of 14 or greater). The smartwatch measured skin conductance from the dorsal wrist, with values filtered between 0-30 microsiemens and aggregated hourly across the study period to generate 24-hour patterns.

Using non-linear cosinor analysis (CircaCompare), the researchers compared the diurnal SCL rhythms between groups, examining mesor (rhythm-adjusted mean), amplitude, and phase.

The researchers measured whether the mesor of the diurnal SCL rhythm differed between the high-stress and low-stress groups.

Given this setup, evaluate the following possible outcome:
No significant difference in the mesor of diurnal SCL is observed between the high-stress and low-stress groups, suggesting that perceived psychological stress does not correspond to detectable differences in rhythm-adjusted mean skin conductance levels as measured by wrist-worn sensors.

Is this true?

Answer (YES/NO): YES